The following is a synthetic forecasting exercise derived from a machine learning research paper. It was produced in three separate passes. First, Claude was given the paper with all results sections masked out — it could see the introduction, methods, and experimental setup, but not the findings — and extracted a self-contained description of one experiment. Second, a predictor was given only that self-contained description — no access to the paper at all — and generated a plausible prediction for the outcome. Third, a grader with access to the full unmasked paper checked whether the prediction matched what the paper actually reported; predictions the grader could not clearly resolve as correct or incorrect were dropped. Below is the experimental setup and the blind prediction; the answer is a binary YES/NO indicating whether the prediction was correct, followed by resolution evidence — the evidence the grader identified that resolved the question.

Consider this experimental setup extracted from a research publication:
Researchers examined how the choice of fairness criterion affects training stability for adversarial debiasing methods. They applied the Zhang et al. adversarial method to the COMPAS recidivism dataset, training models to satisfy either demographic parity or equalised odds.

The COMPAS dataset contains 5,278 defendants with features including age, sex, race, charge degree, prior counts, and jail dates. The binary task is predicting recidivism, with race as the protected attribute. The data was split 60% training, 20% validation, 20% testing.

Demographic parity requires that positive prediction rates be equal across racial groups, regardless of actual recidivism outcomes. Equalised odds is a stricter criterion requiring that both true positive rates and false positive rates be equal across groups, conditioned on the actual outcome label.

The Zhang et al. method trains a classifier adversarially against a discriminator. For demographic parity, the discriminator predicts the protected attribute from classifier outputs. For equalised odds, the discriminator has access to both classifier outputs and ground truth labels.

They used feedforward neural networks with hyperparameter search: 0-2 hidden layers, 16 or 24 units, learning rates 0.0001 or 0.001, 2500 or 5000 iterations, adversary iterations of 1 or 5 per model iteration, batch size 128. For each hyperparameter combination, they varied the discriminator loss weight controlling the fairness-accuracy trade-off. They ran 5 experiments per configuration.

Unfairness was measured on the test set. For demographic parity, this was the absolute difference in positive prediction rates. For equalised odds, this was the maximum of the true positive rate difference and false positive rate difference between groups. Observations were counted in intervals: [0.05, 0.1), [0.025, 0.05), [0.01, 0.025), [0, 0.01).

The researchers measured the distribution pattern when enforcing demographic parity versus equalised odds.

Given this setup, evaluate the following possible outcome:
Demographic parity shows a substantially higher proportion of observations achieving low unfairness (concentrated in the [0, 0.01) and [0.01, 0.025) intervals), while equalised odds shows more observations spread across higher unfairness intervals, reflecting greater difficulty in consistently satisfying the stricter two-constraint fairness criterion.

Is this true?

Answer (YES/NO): NO